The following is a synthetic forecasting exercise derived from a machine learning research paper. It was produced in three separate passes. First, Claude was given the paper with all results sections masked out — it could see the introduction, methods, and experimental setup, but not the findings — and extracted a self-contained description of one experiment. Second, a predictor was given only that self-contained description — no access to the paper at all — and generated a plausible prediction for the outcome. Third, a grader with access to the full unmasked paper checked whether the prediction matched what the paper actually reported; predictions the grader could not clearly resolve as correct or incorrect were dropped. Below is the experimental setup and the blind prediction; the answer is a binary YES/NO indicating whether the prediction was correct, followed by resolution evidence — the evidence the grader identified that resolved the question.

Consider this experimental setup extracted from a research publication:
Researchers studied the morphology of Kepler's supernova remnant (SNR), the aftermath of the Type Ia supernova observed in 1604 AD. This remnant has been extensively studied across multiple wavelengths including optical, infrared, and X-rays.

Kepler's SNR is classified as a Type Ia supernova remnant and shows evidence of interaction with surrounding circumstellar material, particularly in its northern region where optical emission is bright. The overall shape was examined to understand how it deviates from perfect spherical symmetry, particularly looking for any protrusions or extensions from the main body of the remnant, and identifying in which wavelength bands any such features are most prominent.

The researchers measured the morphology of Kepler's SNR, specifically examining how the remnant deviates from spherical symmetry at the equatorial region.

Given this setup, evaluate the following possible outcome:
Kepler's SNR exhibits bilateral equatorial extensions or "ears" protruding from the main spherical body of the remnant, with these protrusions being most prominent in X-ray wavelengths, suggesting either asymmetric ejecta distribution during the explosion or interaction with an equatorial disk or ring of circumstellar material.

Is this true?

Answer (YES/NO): NO